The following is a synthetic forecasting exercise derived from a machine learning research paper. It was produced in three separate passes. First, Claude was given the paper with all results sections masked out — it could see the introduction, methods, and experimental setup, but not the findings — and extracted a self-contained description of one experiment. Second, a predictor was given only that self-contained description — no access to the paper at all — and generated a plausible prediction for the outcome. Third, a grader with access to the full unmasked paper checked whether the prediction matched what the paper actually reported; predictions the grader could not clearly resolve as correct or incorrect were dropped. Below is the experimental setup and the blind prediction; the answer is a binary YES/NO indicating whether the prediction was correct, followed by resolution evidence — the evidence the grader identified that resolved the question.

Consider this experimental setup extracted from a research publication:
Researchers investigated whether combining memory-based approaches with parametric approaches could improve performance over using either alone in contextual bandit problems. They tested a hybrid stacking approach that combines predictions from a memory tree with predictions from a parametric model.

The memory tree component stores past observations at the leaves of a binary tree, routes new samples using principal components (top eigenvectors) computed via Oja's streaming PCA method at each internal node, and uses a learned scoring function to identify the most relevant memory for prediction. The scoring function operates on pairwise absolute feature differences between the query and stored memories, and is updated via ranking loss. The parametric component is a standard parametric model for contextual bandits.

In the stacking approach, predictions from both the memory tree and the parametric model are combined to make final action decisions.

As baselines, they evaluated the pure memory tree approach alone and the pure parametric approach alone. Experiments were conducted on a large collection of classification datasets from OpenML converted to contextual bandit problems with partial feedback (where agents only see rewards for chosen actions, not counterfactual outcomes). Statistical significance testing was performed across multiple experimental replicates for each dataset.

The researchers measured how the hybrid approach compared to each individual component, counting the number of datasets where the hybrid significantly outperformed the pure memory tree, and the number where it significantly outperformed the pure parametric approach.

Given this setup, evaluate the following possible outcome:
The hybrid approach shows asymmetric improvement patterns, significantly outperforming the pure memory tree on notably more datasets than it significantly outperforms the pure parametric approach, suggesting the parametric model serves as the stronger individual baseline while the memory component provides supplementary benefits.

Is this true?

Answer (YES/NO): YES